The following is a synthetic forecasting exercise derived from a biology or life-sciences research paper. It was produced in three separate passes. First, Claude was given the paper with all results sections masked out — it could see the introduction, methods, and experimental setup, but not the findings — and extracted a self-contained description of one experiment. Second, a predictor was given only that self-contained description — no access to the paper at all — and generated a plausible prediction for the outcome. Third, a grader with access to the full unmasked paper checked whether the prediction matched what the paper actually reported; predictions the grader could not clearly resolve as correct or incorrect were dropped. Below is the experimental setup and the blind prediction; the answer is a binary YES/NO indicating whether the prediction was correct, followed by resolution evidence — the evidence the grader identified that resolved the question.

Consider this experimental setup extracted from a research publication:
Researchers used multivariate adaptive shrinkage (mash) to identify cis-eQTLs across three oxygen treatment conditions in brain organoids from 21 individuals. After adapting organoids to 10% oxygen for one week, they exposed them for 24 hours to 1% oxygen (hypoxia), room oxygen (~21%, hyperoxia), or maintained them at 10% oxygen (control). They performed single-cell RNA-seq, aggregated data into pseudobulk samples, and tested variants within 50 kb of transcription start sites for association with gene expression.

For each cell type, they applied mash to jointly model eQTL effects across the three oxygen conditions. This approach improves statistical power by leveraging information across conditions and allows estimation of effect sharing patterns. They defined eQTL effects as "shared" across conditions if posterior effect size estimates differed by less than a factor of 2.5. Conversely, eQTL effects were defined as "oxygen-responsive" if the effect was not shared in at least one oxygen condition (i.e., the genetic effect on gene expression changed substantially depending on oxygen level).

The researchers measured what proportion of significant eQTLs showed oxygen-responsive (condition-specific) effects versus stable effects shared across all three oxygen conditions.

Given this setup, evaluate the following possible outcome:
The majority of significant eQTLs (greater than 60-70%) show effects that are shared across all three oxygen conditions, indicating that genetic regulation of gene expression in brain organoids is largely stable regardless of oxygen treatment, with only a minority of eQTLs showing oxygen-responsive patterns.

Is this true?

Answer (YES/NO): NO